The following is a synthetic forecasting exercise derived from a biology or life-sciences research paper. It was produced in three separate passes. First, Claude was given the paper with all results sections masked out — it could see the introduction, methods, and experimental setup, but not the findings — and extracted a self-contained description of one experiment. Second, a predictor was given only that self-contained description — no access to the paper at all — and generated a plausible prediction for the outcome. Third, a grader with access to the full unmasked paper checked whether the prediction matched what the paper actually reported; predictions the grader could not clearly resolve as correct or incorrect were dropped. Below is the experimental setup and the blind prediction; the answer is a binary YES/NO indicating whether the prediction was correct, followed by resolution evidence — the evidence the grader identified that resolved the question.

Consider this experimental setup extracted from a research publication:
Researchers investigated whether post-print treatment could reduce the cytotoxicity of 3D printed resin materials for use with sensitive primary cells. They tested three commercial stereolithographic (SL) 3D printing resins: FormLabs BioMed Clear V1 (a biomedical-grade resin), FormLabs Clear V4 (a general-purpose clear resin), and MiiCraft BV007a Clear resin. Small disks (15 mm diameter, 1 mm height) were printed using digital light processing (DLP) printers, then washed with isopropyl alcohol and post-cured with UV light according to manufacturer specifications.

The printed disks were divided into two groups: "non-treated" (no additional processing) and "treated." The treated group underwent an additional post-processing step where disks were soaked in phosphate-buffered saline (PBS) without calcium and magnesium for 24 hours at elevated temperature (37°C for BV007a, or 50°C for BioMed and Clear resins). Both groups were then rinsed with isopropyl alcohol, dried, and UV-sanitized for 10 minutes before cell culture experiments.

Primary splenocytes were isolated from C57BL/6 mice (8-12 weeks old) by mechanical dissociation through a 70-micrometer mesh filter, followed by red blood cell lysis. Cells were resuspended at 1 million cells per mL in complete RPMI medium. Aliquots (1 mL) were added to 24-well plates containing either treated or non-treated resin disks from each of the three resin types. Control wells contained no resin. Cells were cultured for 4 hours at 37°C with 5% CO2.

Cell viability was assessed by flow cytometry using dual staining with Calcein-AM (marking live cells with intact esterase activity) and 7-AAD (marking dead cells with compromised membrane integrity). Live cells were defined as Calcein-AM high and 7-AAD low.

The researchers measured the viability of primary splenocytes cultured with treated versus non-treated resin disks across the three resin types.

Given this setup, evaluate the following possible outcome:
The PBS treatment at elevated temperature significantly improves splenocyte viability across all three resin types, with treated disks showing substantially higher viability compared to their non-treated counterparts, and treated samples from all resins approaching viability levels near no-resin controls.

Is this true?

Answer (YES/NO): NO